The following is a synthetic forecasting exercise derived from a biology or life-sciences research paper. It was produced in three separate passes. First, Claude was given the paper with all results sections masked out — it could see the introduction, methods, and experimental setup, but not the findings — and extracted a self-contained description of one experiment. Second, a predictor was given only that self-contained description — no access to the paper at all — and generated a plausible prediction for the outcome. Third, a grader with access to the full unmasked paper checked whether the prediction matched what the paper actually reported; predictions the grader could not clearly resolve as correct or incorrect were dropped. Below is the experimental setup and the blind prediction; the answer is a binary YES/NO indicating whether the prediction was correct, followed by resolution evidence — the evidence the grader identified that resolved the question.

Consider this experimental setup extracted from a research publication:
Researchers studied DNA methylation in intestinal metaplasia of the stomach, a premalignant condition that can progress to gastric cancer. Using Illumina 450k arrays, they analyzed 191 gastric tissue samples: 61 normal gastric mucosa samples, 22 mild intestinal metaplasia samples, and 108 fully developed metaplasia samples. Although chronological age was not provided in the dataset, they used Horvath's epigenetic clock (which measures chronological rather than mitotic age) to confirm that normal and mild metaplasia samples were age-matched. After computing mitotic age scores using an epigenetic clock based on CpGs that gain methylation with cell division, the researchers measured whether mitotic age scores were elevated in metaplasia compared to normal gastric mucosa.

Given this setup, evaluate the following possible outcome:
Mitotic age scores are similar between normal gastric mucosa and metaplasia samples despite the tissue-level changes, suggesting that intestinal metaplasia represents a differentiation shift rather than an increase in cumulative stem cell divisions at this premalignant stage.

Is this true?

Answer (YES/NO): NO